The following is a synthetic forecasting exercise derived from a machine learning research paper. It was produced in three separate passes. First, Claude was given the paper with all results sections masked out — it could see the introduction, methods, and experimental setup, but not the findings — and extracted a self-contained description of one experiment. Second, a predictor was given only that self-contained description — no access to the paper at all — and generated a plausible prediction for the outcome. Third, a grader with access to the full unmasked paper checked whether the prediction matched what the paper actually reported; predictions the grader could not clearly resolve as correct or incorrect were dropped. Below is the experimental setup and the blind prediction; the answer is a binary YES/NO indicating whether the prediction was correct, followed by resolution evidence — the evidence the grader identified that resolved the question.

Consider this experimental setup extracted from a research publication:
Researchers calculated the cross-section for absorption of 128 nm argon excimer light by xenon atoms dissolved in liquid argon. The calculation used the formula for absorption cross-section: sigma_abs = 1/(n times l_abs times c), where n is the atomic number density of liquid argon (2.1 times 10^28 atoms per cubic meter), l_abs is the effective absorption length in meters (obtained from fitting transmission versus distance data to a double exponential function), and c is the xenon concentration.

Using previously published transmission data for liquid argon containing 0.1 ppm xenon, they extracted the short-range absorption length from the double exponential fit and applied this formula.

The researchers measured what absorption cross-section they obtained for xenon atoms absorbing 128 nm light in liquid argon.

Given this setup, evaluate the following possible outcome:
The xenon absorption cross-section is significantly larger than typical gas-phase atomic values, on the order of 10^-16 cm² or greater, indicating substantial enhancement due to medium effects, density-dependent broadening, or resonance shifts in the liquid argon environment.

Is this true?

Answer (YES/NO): NO